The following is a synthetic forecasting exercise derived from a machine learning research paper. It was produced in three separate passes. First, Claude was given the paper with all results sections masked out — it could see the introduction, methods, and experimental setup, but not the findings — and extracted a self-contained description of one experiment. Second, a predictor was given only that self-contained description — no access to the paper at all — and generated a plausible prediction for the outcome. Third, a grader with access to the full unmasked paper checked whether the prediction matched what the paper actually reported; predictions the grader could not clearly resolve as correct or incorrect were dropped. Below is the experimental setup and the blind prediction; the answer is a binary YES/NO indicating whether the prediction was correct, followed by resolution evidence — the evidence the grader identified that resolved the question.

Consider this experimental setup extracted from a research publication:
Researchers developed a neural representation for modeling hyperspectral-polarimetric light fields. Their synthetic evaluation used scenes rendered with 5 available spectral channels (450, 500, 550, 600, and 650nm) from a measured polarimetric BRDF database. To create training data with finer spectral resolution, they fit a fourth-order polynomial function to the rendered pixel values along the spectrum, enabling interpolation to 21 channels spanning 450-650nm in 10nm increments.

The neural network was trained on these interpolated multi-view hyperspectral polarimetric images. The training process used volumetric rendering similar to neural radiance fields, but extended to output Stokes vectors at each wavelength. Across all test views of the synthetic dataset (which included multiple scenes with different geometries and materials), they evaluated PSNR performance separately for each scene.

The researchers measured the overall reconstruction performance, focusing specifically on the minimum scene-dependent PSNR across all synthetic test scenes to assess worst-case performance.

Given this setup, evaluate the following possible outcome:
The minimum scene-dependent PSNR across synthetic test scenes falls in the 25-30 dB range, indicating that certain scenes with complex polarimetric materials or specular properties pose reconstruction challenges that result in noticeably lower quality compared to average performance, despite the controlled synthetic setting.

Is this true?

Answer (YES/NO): NO